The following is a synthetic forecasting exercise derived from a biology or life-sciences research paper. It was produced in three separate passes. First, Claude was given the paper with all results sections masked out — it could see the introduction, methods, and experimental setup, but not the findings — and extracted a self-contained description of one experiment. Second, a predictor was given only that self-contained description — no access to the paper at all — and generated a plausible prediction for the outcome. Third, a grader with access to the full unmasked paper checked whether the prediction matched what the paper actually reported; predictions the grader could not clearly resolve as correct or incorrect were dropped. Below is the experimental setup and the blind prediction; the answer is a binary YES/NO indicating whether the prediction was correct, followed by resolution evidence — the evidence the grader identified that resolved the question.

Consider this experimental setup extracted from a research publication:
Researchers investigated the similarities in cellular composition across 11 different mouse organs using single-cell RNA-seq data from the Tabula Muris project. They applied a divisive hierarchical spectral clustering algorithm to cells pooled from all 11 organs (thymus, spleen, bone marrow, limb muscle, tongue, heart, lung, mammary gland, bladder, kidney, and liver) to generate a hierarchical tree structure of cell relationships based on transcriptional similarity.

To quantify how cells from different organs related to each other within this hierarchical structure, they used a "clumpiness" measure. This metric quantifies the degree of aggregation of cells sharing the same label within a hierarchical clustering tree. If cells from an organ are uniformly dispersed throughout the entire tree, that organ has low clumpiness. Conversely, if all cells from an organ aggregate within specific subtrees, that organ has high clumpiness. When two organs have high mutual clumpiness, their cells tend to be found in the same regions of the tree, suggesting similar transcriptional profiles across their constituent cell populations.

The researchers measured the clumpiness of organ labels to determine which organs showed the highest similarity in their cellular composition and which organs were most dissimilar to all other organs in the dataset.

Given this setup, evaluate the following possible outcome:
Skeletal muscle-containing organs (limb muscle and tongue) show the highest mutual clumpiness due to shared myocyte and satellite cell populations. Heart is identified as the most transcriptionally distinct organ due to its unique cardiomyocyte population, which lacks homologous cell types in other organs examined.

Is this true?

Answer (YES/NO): NO